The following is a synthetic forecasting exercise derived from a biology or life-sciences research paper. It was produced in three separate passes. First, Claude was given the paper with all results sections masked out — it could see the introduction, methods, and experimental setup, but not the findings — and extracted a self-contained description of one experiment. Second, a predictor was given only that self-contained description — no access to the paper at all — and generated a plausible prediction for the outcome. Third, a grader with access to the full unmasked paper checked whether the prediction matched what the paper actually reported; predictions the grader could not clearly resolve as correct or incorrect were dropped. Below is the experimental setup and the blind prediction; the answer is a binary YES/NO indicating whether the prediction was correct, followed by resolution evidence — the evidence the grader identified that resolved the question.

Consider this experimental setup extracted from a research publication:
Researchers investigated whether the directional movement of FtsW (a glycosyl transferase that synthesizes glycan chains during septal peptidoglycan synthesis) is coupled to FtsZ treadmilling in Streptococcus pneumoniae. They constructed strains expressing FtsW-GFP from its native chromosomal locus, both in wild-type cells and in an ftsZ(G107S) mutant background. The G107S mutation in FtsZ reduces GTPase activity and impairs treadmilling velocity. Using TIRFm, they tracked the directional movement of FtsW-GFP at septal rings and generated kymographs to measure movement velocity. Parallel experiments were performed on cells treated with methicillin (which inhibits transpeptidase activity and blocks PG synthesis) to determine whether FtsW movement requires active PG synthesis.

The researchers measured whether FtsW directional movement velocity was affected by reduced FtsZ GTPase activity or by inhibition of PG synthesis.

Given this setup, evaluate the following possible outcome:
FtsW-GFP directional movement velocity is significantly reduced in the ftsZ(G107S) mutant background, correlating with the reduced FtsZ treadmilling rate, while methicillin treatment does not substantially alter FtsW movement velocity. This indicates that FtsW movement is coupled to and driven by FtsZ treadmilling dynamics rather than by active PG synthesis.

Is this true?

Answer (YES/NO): NO